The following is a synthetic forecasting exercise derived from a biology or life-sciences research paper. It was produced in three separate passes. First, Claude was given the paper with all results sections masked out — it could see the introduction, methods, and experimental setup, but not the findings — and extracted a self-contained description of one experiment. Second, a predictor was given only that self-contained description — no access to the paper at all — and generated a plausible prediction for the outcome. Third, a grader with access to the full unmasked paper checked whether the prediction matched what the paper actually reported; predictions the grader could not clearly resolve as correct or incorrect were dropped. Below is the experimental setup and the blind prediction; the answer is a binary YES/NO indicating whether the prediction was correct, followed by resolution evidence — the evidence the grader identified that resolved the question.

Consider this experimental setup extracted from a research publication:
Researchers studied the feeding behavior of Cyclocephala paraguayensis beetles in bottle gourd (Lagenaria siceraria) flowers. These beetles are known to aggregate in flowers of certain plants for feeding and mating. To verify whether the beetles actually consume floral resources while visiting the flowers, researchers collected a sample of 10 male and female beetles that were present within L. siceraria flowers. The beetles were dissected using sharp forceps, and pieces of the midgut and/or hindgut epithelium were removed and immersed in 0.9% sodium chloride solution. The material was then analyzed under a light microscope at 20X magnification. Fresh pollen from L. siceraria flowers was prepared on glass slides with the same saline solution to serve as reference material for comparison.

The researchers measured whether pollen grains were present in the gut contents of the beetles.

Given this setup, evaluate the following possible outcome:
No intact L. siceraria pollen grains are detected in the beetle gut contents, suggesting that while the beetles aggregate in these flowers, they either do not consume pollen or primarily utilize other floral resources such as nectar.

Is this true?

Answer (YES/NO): NO